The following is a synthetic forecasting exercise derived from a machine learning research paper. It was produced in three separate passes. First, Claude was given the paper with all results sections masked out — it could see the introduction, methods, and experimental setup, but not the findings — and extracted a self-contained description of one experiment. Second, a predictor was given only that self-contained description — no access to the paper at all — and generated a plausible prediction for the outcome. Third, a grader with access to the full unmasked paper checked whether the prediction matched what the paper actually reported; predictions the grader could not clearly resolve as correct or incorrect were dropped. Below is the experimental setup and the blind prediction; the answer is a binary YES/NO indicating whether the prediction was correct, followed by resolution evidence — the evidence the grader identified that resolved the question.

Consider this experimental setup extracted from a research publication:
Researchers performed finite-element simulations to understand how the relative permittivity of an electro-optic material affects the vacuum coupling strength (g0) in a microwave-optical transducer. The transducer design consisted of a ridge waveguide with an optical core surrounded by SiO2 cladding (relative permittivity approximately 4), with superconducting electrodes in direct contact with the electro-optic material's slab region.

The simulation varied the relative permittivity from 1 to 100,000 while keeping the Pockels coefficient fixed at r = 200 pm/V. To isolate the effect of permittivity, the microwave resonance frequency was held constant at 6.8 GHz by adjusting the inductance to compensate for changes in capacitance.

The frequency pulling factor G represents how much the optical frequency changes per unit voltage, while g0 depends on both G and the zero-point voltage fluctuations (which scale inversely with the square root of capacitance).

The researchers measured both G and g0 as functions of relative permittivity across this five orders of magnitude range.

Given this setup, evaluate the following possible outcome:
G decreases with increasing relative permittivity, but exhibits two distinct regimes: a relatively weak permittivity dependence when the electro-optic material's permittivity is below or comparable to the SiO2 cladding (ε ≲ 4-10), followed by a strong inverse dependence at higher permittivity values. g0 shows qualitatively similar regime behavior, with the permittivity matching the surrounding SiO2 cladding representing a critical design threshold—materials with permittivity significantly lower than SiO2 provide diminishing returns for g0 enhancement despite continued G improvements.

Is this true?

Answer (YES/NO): NO